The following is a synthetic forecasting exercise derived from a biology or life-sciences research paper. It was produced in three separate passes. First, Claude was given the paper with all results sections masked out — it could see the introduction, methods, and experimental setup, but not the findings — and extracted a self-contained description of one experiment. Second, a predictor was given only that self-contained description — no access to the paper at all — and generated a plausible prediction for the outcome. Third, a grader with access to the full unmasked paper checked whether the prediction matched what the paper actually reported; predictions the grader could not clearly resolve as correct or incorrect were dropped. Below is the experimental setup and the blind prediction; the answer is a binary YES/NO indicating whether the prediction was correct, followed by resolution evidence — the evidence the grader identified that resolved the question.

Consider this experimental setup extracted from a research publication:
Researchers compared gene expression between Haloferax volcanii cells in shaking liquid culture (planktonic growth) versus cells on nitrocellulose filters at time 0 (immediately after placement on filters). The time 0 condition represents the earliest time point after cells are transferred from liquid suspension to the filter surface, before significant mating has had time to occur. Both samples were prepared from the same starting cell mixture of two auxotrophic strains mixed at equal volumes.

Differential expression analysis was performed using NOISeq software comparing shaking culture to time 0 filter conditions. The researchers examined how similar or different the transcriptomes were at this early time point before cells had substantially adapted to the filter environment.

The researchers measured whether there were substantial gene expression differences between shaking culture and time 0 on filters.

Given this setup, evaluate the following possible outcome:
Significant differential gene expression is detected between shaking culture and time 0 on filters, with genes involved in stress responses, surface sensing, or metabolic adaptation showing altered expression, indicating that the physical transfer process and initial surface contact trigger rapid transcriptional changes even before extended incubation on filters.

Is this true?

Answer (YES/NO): YES